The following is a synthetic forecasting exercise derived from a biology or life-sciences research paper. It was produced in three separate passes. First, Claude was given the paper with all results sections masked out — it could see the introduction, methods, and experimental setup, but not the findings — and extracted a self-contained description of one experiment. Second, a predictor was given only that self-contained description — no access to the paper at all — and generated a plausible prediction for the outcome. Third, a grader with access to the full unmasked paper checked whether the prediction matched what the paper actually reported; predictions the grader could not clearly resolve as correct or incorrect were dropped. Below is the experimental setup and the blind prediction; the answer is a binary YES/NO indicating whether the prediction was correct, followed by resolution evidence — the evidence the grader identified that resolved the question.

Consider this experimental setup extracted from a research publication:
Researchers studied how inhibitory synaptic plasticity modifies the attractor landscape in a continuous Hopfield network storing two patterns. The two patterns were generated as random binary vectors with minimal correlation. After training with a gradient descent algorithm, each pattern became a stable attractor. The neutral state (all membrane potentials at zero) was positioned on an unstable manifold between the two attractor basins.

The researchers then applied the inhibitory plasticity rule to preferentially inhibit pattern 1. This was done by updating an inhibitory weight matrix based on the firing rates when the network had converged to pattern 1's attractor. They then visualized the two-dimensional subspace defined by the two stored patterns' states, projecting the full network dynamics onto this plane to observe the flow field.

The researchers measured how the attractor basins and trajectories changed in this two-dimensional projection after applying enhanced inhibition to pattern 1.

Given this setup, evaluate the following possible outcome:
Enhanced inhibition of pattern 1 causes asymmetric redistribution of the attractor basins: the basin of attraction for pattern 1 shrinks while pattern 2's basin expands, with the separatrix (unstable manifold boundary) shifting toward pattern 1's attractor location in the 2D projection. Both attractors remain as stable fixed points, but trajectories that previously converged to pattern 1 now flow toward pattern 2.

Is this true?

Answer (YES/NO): YES